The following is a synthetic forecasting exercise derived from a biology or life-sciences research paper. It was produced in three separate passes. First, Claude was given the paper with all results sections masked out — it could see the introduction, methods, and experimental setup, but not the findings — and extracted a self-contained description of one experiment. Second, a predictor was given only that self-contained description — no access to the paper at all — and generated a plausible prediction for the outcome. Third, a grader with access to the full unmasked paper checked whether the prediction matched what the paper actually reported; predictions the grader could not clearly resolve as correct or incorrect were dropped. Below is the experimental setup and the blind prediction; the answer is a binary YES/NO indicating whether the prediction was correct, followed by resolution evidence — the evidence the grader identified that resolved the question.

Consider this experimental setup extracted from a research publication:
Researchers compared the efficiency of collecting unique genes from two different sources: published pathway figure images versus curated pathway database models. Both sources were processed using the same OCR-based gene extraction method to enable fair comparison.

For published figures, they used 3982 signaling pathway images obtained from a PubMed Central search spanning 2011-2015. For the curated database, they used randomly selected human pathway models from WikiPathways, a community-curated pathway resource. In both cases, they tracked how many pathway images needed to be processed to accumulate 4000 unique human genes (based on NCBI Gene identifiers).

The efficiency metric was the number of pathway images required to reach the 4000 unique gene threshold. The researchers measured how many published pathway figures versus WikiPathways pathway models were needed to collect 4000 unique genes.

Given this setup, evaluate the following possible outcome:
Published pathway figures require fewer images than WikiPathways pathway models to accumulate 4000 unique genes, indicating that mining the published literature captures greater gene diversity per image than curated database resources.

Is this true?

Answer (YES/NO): NO